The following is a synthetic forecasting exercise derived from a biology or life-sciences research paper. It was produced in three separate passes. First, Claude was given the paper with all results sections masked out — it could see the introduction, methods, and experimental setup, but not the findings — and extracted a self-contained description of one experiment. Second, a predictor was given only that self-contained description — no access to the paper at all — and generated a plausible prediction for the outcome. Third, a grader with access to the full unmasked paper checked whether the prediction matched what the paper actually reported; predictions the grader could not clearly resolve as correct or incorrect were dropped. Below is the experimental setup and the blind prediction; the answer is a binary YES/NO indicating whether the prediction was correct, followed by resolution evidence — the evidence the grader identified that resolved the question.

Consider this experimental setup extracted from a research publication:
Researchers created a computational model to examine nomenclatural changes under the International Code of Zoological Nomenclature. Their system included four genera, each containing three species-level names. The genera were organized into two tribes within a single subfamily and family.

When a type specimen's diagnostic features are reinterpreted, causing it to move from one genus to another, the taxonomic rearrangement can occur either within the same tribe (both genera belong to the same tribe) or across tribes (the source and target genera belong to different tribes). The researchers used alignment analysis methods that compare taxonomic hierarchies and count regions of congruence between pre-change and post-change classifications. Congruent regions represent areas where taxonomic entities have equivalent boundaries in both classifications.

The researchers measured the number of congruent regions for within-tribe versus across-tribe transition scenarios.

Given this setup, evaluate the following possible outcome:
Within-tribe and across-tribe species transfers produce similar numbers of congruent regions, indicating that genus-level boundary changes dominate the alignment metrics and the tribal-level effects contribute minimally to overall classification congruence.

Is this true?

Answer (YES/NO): NO